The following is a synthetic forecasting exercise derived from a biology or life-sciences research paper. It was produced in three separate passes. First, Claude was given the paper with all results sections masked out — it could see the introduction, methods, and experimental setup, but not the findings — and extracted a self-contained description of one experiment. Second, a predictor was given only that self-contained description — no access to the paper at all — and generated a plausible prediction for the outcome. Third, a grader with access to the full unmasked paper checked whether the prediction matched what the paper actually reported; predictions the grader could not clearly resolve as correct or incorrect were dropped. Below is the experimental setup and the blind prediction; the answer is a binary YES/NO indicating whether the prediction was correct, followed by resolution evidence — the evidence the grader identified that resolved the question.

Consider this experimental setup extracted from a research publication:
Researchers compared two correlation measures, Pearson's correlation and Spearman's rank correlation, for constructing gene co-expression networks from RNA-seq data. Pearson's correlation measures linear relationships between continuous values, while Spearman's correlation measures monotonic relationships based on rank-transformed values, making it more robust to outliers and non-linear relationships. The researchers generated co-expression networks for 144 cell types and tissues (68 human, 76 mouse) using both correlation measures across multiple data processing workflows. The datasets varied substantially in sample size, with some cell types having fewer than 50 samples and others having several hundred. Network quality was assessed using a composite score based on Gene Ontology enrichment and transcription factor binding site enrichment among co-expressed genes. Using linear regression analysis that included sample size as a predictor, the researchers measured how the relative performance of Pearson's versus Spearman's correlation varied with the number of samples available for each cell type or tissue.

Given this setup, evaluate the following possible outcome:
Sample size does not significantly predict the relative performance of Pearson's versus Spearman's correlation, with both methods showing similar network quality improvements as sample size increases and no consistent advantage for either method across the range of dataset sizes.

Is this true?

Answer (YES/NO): NO